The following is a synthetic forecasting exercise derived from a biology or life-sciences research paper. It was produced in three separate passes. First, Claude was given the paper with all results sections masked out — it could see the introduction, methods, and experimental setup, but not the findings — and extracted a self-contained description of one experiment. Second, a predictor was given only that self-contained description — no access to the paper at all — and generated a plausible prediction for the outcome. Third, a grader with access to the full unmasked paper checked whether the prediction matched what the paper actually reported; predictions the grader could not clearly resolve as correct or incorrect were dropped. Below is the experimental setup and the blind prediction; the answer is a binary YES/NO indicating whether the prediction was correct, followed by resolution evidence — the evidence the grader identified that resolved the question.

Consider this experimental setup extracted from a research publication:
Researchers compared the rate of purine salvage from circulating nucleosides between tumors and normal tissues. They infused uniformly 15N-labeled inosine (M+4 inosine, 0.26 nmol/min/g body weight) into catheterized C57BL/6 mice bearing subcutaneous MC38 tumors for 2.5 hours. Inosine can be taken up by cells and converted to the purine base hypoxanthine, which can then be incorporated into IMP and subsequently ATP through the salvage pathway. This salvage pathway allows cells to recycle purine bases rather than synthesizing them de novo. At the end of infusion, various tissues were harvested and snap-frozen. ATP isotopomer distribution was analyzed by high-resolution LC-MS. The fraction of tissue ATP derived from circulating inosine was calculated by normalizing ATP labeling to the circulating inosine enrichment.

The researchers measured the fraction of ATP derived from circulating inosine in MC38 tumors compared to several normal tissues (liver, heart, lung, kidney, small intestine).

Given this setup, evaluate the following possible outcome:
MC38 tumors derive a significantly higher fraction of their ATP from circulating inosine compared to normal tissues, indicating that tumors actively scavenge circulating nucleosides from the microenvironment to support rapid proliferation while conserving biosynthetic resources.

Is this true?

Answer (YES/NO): NO